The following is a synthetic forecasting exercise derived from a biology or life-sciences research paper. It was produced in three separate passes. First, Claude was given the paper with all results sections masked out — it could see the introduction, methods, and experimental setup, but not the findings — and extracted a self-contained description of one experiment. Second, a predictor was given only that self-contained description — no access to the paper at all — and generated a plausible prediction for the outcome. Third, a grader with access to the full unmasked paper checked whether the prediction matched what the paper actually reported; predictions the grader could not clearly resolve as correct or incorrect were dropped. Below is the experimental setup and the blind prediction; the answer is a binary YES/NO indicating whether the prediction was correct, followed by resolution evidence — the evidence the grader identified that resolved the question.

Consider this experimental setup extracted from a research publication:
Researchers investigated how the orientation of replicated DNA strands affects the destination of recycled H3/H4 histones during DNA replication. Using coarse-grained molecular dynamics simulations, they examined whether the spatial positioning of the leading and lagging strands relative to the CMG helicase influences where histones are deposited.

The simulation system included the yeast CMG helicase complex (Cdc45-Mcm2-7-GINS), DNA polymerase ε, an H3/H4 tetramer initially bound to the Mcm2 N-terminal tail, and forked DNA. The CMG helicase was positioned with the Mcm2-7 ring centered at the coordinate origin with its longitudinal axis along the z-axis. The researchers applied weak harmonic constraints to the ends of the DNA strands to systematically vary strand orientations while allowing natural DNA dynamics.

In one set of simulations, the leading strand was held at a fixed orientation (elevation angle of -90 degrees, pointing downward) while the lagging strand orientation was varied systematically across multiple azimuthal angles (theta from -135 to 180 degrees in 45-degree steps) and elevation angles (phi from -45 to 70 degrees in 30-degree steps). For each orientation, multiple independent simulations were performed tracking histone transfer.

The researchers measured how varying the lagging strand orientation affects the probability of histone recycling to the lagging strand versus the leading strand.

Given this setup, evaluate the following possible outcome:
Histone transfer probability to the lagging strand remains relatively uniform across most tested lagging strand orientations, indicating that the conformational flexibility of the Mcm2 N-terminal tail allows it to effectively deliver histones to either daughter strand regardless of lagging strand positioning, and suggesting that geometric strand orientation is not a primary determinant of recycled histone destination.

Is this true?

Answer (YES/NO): NO